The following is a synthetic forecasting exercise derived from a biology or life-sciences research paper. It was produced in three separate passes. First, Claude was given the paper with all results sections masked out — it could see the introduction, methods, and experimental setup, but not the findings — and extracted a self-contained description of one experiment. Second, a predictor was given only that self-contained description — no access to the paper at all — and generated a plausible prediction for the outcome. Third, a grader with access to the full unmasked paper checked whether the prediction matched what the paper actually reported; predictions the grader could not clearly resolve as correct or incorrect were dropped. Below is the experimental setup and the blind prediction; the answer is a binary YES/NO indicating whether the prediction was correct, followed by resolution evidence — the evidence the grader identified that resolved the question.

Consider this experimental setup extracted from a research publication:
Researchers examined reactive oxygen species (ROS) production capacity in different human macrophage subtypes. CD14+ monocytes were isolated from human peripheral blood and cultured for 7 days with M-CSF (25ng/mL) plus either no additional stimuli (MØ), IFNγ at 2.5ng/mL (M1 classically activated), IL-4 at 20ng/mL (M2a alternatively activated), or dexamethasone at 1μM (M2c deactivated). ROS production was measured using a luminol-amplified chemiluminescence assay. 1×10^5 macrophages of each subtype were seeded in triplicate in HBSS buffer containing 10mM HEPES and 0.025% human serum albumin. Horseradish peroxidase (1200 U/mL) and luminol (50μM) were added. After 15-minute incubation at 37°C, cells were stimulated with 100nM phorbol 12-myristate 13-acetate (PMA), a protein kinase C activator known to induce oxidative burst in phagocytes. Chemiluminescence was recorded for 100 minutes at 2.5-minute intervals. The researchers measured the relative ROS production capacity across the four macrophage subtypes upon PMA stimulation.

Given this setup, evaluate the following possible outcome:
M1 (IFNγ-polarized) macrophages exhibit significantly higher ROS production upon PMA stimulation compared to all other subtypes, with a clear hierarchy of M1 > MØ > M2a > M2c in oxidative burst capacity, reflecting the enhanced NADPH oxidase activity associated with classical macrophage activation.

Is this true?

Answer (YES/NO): NO